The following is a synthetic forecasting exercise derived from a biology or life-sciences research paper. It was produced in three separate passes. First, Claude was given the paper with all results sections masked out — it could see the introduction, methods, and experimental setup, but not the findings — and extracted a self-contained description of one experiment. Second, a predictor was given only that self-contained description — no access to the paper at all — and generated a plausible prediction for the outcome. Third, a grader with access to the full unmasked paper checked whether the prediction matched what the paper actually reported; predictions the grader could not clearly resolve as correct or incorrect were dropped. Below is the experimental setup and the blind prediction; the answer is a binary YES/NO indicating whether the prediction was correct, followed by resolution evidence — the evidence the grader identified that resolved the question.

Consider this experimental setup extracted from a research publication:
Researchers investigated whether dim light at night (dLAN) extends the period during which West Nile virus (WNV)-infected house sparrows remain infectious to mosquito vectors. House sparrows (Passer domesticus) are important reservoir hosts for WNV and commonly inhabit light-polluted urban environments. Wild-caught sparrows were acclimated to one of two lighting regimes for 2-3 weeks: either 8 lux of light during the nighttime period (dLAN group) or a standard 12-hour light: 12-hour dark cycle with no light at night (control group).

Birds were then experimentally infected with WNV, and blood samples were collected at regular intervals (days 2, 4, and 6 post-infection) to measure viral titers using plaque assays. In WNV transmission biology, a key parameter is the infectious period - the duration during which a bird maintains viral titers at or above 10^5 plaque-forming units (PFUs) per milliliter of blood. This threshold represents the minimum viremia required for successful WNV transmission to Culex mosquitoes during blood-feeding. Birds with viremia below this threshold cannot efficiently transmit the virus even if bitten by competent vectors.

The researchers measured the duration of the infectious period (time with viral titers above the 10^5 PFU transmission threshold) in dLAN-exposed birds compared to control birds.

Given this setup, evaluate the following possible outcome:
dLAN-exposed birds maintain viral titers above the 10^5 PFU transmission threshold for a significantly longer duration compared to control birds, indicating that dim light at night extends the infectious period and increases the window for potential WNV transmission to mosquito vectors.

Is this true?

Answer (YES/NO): YES